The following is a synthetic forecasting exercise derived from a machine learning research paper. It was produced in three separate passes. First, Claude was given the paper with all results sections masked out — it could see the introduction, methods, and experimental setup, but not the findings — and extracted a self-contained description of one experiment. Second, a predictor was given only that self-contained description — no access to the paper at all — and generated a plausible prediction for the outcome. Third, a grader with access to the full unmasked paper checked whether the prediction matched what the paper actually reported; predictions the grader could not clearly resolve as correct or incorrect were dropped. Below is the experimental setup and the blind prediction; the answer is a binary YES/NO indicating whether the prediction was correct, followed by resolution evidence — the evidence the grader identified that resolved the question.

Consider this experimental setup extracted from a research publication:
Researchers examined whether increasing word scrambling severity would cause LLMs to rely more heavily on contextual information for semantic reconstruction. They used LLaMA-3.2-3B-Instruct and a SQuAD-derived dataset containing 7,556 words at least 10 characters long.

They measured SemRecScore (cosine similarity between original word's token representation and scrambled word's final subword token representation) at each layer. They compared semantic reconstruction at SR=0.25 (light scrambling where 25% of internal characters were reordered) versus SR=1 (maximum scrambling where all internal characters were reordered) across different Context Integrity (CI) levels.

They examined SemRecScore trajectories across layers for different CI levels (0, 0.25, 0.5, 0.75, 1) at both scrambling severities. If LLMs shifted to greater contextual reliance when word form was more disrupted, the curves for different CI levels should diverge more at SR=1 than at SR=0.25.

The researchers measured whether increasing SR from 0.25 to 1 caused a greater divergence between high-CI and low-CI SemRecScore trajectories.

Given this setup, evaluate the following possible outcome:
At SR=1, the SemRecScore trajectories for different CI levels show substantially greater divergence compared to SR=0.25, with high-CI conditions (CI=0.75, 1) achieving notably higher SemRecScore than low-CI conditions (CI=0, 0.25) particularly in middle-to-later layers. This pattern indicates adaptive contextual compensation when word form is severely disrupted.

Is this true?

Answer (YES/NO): NO